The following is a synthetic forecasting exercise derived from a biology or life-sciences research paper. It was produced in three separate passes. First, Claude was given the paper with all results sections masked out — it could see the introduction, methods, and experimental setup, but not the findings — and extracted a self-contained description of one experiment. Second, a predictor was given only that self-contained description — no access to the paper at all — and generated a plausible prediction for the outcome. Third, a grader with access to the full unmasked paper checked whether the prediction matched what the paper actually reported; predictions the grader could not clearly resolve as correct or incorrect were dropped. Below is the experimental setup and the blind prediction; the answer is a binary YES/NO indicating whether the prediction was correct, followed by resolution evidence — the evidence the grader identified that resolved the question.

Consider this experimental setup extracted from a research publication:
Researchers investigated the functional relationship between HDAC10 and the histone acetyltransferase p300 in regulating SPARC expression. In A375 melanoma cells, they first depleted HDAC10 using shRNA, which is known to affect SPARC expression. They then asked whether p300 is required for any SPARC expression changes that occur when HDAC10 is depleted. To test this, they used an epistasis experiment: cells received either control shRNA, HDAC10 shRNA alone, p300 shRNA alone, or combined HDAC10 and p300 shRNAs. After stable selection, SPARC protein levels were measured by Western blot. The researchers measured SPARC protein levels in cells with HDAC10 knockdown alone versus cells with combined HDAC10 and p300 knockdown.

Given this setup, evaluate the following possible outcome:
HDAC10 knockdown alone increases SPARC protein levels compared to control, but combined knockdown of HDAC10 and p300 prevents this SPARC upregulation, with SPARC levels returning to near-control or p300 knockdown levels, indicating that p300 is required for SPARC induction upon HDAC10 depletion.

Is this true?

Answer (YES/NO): NO